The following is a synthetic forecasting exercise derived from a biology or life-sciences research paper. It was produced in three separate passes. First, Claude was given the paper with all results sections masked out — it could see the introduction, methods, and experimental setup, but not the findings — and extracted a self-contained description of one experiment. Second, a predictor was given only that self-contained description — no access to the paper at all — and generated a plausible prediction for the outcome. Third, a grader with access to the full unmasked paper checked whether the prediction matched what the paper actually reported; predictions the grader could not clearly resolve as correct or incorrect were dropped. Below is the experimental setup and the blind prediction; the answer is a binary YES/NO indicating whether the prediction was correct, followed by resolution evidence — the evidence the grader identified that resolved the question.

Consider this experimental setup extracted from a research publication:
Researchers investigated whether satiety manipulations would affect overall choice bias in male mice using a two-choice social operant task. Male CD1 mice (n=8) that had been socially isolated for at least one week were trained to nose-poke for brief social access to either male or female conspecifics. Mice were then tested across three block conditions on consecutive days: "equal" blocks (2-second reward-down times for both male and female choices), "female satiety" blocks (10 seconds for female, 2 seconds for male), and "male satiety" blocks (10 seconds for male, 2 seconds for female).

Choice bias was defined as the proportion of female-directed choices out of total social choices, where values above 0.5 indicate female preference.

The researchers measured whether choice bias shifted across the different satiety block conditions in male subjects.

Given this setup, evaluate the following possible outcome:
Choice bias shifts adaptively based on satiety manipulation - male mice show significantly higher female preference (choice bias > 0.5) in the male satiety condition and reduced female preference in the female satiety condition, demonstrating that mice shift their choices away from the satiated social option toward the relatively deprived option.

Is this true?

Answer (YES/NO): YES